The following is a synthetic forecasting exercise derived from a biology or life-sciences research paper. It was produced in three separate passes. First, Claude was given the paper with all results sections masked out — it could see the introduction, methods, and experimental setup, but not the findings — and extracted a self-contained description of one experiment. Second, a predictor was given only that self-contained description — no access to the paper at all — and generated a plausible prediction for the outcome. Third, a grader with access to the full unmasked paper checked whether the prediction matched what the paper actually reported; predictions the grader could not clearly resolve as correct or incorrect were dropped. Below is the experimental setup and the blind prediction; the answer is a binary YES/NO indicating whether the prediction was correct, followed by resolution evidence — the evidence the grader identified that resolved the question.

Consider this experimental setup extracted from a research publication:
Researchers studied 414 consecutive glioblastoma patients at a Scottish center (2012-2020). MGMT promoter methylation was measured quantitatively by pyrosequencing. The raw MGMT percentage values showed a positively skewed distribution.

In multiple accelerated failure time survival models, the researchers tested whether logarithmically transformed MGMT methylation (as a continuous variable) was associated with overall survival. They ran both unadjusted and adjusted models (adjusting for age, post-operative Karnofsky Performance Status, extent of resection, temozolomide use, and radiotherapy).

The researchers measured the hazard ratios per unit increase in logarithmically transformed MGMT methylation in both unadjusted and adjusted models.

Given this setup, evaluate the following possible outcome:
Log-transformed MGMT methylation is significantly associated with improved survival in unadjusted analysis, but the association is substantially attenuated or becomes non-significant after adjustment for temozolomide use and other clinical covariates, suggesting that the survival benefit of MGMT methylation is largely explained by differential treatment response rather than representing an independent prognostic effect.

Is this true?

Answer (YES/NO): NO